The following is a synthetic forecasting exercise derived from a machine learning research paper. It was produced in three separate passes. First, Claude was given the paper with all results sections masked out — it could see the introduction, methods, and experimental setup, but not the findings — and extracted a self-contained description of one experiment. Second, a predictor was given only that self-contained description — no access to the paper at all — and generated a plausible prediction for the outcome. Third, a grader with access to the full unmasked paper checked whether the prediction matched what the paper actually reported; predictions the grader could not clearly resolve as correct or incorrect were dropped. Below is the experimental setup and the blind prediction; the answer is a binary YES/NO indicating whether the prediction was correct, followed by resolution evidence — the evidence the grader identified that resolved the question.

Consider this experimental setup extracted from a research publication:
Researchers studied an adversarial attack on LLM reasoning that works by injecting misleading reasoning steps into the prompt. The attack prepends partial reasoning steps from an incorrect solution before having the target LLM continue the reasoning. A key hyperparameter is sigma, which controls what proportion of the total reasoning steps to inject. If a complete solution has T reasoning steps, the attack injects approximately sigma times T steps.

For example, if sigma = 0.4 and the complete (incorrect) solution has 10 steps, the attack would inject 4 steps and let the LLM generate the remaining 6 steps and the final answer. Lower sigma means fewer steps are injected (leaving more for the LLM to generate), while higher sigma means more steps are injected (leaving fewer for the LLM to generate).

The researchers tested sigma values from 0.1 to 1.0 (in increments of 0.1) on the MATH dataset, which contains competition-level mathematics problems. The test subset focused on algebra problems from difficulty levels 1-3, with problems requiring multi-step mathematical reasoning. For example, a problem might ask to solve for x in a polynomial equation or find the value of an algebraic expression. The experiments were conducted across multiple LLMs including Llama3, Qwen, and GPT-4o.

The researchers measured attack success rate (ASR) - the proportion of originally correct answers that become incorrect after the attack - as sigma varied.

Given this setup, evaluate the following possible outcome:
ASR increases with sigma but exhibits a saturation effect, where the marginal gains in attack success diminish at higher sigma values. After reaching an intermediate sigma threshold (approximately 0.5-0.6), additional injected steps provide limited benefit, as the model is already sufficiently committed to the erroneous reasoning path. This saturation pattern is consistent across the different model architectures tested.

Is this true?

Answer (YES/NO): NO